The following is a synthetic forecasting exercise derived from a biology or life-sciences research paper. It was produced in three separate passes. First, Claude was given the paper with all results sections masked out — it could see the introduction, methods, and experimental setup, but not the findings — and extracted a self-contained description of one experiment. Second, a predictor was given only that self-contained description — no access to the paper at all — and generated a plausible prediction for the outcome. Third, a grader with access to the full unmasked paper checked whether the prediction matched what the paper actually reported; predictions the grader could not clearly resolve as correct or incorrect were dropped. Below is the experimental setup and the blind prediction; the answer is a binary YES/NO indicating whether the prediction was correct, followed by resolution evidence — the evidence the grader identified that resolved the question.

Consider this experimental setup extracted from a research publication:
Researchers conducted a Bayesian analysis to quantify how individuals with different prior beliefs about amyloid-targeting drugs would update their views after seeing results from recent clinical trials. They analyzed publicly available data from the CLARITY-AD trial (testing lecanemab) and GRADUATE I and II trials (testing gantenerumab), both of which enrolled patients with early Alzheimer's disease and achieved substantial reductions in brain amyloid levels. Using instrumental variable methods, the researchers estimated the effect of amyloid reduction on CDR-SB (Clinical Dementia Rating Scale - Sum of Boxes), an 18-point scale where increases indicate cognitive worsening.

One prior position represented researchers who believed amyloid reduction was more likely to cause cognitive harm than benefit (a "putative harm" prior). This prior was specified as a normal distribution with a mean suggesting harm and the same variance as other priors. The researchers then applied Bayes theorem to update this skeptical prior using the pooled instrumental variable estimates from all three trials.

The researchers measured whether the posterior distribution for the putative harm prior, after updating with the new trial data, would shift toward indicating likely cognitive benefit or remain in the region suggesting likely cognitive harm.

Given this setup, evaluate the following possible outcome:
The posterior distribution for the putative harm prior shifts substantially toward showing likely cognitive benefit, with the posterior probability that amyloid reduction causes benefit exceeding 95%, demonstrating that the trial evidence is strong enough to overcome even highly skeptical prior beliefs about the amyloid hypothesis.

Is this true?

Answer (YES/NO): YES